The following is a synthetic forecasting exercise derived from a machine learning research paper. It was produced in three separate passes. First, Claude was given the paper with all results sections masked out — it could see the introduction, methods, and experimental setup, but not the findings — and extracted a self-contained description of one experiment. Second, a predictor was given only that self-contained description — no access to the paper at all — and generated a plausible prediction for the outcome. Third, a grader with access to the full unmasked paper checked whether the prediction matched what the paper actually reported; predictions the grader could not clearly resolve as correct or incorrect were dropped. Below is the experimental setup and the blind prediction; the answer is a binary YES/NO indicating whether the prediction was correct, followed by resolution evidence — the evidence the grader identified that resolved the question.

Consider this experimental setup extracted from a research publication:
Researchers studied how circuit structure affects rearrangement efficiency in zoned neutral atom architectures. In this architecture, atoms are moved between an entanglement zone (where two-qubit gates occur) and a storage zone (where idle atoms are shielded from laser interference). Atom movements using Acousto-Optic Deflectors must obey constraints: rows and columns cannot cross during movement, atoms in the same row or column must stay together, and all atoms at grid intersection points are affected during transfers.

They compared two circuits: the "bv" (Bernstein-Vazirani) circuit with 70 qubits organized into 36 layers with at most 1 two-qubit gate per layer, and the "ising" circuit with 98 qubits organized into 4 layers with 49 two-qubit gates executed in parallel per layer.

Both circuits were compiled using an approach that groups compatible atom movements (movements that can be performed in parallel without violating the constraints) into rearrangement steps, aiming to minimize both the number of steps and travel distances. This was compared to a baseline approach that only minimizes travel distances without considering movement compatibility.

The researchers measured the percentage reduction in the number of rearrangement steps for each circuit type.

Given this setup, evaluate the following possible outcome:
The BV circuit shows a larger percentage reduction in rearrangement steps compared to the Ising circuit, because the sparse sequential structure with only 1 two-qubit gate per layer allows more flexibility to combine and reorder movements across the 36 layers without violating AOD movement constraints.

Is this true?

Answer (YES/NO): NO